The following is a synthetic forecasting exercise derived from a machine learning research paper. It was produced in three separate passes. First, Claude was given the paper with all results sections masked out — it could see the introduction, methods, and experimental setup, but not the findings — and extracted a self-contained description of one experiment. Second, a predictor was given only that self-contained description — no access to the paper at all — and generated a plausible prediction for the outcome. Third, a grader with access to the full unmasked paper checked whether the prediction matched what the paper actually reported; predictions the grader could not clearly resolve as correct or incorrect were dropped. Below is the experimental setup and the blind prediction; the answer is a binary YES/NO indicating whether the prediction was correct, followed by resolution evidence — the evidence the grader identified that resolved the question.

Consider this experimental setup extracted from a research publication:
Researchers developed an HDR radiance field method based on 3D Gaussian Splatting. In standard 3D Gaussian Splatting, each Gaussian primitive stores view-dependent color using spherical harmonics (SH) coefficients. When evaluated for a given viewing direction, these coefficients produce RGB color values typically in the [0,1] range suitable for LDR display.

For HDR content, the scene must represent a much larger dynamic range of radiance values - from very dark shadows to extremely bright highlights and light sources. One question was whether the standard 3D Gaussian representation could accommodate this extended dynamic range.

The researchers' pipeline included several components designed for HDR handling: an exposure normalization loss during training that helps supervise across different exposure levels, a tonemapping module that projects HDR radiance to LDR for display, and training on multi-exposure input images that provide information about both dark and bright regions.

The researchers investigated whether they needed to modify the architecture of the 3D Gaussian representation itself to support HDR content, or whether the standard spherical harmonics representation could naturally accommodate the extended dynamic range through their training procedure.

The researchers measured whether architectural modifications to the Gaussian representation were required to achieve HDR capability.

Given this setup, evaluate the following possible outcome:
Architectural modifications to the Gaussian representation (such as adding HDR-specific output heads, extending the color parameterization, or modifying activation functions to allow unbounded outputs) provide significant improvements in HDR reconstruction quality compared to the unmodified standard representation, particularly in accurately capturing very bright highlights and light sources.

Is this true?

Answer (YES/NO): NO